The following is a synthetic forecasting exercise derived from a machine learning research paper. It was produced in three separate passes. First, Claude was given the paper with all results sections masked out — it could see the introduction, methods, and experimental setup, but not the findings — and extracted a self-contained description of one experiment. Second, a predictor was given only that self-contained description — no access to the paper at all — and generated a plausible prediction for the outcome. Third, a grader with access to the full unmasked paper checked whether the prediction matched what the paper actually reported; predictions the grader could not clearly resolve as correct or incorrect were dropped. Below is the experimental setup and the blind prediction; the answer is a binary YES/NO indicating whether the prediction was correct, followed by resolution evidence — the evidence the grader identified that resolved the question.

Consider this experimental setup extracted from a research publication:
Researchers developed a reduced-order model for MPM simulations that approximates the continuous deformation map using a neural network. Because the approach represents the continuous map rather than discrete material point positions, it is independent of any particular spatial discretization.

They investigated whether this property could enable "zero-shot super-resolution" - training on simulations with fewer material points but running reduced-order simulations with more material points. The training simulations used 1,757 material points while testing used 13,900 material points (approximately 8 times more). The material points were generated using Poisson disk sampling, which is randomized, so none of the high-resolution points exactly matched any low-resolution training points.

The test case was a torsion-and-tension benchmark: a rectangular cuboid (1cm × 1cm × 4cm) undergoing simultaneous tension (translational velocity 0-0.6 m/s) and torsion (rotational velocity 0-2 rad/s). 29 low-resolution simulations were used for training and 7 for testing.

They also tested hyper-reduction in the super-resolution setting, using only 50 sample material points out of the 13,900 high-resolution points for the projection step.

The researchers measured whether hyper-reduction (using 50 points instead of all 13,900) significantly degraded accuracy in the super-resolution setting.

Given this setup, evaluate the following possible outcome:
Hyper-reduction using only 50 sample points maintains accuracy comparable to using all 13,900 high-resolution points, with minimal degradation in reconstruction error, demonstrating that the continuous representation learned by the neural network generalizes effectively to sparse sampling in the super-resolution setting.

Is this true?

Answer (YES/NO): YES